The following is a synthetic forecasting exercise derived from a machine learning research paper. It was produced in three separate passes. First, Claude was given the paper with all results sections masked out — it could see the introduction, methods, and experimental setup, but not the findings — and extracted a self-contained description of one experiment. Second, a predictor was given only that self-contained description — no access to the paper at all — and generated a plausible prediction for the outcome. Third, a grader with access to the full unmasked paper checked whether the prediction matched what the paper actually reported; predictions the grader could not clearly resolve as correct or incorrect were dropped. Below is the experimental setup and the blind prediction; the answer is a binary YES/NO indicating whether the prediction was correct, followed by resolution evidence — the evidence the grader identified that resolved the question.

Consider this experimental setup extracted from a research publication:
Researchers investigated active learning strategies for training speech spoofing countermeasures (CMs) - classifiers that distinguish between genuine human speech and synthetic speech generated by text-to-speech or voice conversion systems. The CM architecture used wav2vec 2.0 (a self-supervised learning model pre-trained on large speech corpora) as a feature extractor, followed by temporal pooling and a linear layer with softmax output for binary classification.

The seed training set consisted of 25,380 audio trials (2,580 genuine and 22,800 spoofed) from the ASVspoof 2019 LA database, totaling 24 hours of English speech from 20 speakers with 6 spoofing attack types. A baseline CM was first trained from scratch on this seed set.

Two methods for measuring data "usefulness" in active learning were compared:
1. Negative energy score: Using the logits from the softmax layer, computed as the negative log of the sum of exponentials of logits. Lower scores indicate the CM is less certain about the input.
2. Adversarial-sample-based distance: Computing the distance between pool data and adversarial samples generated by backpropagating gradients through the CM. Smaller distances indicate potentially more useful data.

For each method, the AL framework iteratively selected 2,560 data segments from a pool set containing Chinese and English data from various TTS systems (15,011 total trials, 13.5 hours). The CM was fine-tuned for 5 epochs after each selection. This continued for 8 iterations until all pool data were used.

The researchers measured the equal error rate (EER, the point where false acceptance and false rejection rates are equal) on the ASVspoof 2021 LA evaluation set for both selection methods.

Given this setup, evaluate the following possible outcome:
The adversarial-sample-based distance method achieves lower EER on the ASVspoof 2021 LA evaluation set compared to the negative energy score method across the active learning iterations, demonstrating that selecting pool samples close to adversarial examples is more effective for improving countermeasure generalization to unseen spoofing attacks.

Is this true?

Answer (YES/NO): NO